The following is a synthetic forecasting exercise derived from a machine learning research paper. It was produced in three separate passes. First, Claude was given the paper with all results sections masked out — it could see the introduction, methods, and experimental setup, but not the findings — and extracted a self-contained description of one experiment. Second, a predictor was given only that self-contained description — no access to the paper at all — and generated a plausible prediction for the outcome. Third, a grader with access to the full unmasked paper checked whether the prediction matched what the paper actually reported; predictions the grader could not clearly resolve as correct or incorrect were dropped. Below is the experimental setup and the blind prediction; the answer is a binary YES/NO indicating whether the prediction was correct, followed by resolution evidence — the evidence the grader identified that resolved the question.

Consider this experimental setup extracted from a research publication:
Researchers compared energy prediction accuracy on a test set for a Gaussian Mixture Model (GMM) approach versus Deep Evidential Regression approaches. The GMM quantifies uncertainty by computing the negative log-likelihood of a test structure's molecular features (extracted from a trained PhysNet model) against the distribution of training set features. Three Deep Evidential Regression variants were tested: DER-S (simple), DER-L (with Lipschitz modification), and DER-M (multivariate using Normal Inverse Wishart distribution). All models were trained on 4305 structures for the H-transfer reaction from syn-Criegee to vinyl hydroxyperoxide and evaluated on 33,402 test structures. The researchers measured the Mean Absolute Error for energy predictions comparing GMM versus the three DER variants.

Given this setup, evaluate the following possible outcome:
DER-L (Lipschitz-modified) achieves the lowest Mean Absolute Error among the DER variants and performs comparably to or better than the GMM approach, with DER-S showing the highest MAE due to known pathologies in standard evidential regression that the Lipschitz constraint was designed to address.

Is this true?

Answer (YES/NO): NO